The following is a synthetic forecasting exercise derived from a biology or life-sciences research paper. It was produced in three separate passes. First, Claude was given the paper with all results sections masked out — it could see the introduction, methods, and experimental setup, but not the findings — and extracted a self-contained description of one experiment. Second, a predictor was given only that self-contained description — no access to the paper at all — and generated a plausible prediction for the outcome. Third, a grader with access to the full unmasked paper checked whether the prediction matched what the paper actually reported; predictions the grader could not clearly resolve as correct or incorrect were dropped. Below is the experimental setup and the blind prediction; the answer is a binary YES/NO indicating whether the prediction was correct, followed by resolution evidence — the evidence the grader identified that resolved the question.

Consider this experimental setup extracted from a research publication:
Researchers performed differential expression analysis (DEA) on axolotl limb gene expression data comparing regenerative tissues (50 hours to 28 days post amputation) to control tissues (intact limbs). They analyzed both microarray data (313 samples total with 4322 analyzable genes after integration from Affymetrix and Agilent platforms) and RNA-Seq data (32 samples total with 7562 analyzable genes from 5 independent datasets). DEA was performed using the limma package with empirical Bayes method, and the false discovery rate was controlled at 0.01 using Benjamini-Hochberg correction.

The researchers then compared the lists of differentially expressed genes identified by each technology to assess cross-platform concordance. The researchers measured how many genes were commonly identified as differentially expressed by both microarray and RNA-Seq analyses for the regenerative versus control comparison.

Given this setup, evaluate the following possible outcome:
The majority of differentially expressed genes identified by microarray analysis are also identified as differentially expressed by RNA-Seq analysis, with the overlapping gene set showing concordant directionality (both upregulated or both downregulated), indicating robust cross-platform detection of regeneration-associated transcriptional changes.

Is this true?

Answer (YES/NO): NO